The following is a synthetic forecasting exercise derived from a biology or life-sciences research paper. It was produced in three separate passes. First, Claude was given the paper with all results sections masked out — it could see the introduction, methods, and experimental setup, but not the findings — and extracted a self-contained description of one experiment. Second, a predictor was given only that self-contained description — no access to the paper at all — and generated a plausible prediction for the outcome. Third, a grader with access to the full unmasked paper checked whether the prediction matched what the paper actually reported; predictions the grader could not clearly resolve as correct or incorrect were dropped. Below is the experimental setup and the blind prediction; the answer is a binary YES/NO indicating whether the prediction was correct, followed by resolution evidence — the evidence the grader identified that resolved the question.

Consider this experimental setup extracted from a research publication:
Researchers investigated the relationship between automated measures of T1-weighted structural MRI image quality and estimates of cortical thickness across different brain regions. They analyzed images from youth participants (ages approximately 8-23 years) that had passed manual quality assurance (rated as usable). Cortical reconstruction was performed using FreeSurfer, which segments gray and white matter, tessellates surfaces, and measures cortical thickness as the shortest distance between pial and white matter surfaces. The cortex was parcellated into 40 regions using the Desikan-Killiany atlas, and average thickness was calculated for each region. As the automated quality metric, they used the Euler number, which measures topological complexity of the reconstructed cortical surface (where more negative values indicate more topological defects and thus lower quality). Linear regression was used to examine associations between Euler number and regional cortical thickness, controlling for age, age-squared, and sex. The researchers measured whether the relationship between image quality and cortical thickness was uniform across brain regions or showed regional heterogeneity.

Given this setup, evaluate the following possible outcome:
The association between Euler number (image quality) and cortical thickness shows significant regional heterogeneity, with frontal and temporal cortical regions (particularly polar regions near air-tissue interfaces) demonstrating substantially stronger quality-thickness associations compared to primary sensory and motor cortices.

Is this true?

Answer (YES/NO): NO